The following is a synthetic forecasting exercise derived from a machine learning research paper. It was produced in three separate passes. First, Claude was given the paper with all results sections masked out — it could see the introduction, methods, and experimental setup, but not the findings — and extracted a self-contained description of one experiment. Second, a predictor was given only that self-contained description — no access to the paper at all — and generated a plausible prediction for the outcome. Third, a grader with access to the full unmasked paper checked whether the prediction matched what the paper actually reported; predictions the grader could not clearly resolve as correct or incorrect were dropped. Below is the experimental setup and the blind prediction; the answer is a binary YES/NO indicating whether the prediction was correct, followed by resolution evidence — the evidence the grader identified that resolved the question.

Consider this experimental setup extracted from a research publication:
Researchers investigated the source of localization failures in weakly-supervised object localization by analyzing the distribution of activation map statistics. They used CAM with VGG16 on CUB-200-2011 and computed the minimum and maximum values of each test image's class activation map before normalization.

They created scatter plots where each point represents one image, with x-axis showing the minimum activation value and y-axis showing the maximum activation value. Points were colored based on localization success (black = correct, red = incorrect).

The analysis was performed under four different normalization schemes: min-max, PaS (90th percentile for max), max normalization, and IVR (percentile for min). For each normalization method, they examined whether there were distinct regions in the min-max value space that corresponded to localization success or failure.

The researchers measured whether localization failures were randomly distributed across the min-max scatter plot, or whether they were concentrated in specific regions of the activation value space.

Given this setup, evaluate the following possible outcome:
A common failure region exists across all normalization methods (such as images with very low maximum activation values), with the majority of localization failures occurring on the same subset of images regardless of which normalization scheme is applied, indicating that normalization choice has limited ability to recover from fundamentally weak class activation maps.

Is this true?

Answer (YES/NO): NO